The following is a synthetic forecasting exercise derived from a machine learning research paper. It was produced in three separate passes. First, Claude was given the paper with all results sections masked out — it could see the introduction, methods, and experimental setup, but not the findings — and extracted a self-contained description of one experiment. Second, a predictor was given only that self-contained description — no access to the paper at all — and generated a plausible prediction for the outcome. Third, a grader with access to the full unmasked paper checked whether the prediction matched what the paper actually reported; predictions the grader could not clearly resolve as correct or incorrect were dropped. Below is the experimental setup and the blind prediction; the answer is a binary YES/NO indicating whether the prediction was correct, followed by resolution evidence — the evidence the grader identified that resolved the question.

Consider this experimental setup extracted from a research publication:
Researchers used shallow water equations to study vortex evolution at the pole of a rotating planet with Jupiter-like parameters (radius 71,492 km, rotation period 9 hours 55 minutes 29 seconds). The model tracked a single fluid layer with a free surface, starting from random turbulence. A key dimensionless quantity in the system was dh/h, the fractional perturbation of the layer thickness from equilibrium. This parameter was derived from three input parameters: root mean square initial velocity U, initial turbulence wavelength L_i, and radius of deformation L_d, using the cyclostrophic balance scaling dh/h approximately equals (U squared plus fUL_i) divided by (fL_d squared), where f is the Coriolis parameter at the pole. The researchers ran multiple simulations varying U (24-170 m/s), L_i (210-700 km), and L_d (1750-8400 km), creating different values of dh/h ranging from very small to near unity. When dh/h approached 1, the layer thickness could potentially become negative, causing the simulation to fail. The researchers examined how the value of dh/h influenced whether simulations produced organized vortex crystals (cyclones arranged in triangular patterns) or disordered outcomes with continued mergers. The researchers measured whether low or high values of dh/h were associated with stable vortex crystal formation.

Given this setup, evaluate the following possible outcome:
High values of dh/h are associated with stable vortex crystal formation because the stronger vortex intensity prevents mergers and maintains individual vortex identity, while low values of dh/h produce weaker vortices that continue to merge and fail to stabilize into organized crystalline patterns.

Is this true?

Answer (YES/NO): NO